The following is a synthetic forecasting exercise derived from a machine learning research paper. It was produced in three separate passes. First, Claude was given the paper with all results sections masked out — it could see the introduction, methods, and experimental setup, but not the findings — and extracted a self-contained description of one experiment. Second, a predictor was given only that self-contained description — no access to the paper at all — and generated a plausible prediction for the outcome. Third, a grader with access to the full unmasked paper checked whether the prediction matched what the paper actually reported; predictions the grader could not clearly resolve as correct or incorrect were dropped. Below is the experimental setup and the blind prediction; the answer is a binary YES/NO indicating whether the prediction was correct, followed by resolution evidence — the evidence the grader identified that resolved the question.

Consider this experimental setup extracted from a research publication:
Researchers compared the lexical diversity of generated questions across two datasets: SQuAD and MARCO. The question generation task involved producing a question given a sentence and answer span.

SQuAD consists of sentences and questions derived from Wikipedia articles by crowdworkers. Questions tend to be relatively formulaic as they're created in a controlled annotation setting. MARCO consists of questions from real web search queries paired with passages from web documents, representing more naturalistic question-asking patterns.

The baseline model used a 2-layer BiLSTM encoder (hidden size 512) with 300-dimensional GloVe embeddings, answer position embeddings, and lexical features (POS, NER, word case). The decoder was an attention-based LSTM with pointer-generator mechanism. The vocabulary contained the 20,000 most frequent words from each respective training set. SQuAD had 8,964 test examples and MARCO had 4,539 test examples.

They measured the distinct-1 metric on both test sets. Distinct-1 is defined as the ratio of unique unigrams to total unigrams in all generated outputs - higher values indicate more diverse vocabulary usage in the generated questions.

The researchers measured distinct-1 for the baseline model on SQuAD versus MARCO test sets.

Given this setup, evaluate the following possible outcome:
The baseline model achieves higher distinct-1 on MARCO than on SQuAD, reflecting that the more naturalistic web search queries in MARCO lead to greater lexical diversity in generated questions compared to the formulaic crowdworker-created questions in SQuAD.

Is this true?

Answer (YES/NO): YES